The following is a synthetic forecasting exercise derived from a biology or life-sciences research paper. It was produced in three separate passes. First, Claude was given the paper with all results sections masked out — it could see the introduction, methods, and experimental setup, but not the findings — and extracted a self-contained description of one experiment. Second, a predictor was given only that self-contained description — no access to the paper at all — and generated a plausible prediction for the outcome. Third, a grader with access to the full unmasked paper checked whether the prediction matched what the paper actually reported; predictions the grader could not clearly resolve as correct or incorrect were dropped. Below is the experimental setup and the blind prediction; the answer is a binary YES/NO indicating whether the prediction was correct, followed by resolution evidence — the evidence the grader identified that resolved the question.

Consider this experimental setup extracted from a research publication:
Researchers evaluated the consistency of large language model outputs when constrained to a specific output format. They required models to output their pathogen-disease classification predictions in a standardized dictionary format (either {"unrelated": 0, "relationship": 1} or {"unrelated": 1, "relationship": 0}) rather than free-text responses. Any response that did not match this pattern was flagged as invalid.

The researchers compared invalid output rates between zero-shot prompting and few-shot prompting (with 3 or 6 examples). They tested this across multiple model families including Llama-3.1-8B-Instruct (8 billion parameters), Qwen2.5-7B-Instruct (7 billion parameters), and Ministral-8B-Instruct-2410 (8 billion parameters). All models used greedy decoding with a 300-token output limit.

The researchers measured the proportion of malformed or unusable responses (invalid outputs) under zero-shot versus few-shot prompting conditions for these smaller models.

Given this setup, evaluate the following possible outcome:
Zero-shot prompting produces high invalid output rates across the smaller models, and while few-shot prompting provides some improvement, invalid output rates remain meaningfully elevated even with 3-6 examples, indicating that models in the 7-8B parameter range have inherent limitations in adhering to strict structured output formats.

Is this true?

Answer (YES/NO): NO